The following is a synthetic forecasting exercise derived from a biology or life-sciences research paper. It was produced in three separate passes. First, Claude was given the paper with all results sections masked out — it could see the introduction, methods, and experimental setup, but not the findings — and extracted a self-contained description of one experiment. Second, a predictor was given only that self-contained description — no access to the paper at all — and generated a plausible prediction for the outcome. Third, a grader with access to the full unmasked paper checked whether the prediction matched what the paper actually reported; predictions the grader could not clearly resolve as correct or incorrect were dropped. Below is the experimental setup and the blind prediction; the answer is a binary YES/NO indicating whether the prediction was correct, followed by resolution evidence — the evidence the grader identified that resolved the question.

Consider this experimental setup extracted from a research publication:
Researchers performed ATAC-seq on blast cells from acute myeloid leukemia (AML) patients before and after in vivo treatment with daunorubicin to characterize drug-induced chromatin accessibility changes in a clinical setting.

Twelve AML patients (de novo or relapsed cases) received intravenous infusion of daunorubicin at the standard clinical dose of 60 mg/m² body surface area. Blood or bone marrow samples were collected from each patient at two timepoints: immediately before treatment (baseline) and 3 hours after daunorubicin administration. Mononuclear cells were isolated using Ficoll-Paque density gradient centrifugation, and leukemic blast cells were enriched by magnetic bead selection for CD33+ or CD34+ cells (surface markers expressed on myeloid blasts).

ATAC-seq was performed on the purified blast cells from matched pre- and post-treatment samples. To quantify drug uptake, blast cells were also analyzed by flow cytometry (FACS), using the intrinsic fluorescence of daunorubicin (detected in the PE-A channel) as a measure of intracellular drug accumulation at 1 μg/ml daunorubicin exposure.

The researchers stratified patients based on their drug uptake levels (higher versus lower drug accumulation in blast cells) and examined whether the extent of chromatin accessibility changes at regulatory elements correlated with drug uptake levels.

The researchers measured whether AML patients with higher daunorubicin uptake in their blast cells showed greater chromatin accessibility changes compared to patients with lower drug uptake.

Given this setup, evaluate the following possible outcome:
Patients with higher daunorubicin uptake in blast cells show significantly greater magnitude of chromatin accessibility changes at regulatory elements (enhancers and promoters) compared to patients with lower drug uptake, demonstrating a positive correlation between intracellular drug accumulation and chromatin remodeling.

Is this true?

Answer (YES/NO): NO